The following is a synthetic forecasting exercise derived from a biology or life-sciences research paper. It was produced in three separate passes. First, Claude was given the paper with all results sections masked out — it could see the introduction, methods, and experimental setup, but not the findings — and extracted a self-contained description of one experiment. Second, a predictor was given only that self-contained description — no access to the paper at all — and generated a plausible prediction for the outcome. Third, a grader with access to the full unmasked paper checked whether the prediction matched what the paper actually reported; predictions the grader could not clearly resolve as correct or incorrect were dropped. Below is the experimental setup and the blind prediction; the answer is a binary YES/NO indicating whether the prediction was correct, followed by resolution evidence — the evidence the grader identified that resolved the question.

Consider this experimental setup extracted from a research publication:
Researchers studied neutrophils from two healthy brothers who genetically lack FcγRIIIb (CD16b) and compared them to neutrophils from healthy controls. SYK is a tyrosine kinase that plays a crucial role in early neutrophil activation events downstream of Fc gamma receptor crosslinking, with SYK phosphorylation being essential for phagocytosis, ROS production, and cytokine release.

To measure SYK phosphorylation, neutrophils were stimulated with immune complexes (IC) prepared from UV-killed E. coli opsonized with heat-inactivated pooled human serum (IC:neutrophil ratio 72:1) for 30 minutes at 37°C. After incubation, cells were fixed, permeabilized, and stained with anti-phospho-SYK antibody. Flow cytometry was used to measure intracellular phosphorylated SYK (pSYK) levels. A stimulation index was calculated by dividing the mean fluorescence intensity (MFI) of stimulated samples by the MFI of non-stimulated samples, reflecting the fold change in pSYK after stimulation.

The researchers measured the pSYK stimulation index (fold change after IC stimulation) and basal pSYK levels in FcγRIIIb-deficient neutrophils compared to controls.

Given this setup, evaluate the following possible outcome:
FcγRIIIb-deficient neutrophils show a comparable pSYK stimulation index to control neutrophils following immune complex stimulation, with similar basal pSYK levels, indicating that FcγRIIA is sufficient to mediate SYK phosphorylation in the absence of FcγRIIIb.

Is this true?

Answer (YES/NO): NO